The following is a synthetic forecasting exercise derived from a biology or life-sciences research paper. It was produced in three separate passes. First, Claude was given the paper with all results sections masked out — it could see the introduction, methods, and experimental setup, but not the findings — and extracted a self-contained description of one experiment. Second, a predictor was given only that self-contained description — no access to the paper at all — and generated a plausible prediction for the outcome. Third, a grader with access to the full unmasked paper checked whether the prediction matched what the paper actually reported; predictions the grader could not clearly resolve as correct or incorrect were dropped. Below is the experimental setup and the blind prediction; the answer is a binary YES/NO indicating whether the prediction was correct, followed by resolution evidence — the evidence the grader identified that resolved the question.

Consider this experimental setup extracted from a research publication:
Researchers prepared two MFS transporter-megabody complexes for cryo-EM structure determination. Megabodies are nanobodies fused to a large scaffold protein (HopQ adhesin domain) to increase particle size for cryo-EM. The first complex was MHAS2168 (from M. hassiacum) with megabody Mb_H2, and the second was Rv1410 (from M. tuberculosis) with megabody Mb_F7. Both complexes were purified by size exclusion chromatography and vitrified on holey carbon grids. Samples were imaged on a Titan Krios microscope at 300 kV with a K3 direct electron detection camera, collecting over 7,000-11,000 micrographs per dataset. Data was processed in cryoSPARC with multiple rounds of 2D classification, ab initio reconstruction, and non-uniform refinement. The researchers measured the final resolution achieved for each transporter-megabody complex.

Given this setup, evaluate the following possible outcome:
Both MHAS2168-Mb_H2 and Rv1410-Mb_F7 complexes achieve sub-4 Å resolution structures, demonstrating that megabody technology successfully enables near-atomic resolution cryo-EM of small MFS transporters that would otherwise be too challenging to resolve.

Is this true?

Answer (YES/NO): NO